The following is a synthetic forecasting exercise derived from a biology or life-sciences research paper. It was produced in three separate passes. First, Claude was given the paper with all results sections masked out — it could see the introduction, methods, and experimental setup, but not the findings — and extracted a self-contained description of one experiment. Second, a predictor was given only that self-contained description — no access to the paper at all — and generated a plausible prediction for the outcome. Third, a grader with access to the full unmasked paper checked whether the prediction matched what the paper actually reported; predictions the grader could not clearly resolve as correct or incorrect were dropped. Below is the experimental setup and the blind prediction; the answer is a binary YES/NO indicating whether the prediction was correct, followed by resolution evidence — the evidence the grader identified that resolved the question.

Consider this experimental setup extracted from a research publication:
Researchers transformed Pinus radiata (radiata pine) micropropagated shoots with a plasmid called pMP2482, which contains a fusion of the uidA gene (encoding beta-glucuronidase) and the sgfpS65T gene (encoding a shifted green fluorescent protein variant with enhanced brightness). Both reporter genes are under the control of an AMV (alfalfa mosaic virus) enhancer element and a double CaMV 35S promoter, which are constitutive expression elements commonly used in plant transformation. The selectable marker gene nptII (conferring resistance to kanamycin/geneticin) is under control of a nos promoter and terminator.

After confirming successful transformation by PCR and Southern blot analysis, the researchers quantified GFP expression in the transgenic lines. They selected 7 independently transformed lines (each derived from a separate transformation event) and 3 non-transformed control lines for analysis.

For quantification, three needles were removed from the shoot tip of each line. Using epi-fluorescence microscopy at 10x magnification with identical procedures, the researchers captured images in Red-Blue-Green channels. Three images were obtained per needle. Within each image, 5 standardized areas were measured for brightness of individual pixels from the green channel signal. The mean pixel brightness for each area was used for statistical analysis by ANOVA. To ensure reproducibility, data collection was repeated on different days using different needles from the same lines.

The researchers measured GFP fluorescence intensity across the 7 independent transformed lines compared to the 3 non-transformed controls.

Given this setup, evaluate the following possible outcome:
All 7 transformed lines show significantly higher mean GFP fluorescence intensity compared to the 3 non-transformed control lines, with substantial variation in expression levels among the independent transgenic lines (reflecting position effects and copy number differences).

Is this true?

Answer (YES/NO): NO